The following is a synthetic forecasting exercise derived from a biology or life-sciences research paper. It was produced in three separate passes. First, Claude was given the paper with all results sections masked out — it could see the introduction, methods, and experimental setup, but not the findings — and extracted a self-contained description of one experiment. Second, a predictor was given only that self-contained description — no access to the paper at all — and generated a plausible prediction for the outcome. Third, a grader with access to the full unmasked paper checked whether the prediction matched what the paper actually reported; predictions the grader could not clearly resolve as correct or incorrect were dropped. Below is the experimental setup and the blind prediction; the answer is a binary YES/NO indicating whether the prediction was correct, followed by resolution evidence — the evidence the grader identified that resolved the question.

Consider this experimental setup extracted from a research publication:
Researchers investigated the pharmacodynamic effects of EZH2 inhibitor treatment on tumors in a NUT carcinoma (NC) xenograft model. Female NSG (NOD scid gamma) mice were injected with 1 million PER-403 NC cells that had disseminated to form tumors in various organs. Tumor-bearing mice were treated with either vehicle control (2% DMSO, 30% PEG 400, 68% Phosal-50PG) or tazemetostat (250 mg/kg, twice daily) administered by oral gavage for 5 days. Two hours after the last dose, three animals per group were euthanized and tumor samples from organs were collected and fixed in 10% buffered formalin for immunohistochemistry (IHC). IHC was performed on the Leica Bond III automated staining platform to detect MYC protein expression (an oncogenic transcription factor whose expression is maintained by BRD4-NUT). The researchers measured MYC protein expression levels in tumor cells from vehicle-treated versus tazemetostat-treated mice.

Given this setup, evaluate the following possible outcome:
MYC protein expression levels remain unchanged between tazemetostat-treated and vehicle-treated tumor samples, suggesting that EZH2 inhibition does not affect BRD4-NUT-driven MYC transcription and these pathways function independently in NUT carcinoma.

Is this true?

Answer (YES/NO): YES